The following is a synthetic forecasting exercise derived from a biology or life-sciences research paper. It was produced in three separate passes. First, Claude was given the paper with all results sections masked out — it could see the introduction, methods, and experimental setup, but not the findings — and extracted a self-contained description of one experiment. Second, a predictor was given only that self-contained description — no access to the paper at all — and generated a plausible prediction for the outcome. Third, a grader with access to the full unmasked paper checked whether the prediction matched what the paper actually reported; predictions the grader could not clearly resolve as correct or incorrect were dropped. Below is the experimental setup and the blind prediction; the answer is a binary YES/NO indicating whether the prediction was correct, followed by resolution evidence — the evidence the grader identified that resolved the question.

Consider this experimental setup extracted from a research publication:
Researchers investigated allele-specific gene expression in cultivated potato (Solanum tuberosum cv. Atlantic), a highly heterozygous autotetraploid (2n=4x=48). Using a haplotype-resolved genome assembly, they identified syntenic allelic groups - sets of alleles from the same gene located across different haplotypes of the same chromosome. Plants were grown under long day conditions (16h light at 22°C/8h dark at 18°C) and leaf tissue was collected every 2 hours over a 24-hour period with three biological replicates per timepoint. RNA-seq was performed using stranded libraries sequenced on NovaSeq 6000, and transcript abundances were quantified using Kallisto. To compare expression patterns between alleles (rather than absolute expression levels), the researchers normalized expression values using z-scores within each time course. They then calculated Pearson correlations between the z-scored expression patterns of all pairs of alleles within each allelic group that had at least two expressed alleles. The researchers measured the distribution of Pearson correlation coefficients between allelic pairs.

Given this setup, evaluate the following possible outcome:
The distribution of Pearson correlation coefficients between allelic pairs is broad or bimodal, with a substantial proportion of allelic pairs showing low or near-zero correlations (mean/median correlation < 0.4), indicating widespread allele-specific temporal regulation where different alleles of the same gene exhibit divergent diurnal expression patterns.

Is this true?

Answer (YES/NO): NO